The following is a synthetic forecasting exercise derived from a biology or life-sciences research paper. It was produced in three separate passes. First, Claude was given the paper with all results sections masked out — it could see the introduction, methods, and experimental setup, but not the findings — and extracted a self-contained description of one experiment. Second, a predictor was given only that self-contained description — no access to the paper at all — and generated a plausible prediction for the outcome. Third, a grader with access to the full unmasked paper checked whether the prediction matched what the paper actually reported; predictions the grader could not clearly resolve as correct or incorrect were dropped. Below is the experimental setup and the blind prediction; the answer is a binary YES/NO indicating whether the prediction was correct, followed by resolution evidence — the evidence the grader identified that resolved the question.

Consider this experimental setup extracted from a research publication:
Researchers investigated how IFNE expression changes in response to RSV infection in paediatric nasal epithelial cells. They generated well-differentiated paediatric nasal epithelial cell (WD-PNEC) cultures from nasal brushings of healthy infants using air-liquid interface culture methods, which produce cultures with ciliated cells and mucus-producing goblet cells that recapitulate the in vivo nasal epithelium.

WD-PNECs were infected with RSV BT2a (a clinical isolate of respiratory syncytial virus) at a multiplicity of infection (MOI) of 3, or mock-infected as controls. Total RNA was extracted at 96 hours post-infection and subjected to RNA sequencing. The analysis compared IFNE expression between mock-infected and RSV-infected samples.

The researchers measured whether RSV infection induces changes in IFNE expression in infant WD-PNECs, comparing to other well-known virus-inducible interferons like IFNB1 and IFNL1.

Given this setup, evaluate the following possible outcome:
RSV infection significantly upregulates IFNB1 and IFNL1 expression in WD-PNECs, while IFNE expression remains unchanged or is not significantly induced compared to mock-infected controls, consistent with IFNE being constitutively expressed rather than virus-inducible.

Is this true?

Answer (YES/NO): NO